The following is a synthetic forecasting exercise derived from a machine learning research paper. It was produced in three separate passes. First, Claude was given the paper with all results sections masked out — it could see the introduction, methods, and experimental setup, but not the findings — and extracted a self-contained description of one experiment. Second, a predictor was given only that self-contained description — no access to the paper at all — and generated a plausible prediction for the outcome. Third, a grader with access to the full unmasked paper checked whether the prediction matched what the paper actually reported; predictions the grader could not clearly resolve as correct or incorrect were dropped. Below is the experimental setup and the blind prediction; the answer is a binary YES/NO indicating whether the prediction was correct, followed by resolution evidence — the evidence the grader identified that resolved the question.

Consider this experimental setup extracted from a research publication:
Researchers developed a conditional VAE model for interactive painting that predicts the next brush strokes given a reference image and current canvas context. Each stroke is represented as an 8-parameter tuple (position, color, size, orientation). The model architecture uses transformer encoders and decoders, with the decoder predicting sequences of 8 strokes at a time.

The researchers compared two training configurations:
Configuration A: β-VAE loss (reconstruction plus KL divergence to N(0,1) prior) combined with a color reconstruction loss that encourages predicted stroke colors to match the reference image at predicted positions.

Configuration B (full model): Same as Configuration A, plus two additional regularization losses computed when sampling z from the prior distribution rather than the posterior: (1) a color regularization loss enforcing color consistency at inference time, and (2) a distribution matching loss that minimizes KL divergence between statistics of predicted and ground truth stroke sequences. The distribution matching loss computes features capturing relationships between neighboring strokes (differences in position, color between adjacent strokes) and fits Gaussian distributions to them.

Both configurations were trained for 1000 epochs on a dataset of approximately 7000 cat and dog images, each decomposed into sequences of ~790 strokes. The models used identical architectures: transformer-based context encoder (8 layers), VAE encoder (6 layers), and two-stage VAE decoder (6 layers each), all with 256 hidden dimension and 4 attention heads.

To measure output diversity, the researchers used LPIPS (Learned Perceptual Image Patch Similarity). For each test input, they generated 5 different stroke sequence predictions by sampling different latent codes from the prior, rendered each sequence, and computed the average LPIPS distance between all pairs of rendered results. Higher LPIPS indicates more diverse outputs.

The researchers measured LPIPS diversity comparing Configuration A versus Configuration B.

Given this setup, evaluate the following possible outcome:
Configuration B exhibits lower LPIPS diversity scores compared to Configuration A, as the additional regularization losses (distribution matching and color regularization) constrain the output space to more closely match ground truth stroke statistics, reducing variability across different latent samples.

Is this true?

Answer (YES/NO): NO